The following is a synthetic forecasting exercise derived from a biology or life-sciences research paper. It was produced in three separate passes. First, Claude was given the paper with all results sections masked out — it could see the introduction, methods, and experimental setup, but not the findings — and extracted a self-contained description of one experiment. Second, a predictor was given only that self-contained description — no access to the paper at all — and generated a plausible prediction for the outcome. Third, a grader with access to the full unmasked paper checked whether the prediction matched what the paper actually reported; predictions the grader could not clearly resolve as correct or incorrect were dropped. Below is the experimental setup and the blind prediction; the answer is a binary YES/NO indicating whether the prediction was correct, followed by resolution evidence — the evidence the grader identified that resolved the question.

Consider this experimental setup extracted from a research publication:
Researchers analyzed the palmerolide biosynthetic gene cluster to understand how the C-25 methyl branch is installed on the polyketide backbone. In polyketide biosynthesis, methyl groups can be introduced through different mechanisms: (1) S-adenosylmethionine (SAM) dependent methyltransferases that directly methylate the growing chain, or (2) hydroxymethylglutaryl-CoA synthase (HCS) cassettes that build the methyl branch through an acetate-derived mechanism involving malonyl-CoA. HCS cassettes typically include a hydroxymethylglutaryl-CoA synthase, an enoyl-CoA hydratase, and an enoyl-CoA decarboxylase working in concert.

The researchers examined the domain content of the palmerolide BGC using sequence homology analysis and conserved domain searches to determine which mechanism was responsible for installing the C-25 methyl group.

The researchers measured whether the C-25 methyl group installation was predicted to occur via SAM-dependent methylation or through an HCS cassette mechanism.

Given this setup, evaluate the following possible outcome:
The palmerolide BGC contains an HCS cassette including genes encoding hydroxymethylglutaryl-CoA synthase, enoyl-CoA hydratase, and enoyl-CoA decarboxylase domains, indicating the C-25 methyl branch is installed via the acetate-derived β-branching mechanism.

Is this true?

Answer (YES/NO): YES